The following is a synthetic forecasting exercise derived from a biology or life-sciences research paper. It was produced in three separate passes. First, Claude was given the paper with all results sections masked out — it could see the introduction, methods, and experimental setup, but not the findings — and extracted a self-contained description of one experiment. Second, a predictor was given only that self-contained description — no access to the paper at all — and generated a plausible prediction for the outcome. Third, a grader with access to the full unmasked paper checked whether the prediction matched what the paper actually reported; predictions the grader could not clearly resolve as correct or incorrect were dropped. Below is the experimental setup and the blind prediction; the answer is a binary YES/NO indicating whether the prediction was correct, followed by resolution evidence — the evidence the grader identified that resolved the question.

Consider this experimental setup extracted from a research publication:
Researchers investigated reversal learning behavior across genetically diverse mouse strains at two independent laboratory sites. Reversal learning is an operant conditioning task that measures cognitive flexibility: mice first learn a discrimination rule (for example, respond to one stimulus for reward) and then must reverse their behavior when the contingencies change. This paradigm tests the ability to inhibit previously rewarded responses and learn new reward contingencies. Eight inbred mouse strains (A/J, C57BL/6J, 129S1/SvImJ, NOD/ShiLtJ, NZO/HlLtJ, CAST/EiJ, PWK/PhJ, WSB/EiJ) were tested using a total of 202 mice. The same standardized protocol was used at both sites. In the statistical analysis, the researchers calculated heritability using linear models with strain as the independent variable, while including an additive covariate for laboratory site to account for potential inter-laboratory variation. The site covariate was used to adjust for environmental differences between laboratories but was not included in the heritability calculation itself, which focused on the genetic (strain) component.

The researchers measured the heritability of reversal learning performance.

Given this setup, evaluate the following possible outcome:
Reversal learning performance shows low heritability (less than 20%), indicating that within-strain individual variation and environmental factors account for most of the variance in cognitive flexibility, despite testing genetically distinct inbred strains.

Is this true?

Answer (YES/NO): NO